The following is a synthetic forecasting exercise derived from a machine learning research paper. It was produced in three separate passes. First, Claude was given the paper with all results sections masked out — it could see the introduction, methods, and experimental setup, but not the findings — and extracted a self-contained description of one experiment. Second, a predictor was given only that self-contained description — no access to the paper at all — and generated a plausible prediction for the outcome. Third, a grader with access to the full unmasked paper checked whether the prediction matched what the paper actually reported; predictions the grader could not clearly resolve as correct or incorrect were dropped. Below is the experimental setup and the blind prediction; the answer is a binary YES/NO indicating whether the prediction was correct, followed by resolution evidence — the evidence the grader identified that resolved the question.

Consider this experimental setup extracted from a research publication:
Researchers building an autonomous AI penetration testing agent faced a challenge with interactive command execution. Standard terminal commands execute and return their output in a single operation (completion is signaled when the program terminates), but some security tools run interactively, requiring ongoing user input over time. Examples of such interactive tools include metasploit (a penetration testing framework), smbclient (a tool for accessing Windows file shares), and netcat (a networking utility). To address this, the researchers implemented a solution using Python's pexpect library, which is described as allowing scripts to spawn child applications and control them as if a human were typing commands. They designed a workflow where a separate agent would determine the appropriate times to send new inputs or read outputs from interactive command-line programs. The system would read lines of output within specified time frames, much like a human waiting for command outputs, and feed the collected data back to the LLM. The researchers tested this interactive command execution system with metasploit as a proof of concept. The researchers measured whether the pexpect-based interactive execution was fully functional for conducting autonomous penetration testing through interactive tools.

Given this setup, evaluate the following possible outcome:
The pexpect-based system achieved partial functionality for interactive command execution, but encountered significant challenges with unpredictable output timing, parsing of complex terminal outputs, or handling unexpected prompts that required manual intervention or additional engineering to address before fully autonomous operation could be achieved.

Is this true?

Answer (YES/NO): YES